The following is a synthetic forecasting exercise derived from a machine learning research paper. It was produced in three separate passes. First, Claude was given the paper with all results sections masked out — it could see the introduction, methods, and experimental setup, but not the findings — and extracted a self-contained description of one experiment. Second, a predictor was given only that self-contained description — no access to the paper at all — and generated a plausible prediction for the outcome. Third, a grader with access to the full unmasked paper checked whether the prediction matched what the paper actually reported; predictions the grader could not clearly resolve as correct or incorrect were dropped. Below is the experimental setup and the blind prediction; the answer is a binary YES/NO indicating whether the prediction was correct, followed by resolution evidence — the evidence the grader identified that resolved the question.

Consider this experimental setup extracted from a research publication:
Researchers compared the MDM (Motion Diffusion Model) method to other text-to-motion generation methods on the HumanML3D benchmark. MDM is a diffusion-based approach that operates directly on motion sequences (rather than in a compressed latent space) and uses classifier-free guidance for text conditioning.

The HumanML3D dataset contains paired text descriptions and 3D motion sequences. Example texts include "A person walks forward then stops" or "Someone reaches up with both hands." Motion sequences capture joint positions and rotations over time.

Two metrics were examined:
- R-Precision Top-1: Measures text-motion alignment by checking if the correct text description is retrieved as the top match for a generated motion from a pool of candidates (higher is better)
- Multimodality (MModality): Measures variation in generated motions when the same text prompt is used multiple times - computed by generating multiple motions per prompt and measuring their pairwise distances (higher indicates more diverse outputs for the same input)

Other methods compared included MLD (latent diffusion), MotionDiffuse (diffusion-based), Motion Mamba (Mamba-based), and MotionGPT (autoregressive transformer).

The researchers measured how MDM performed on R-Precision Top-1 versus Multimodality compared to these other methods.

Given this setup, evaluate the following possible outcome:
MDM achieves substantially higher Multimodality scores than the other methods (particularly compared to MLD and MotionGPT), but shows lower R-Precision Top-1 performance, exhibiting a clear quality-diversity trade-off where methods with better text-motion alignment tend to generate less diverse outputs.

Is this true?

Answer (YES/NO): NO